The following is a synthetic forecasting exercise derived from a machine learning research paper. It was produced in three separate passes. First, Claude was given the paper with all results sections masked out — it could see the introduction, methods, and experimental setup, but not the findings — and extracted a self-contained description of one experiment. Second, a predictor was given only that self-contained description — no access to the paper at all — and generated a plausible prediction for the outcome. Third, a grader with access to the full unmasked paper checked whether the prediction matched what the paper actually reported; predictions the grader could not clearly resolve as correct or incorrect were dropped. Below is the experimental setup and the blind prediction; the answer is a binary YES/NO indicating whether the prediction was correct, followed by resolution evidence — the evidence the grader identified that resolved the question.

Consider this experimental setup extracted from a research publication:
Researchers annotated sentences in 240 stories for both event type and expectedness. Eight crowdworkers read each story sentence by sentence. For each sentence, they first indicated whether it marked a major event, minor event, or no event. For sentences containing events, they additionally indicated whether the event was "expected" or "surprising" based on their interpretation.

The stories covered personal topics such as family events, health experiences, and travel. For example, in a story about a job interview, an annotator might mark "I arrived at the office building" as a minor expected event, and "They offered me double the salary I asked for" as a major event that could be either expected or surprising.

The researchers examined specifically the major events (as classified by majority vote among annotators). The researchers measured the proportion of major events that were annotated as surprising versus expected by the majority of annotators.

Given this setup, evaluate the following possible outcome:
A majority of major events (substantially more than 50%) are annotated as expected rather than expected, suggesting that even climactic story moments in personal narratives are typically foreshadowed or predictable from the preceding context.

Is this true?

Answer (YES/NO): NO